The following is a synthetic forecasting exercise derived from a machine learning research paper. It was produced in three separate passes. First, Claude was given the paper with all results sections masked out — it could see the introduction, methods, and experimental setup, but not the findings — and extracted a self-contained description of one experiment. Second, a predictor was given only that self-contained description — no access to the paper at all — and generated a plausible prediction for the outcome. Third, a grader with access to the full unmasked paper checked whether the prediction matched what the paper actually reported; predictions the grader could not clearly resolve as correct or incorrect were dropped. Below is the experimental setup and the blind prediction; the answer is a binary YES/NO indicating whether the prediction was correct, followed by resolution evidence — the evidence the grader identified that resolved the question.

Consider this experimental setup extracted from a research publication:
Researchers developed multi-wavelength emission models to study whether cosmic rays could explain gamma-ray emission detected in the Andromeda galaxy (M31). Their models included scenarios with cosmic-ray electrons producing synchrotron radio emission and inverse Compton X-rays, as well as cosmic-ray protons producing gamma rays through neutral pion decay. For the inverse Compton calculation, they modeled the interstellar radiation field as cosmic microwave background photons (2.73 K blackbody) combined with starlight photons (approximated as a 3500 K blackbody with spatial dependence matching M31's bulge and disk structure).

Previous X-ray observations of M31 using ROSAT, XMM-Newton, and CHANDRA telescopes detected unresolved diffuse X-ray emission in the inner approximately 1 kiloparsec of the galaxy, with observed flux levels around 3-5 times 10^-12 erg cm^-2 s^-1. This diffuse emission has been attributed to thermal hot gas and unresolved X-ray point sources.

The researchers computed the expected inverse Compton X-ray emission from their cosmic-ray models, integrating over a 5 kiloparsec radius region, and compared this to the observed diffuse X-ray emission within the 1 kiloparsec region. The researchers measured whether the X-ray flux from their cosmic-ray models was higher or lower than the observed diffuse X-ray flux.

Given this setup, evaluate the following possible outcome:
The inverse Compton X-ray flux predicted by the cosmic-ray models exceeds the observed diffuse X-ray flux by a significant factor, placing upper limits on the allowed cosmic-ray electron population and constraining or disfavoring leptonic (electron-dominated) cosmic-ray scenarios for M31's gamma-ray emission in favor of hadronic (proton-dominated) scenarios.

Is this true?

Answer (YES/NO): NO